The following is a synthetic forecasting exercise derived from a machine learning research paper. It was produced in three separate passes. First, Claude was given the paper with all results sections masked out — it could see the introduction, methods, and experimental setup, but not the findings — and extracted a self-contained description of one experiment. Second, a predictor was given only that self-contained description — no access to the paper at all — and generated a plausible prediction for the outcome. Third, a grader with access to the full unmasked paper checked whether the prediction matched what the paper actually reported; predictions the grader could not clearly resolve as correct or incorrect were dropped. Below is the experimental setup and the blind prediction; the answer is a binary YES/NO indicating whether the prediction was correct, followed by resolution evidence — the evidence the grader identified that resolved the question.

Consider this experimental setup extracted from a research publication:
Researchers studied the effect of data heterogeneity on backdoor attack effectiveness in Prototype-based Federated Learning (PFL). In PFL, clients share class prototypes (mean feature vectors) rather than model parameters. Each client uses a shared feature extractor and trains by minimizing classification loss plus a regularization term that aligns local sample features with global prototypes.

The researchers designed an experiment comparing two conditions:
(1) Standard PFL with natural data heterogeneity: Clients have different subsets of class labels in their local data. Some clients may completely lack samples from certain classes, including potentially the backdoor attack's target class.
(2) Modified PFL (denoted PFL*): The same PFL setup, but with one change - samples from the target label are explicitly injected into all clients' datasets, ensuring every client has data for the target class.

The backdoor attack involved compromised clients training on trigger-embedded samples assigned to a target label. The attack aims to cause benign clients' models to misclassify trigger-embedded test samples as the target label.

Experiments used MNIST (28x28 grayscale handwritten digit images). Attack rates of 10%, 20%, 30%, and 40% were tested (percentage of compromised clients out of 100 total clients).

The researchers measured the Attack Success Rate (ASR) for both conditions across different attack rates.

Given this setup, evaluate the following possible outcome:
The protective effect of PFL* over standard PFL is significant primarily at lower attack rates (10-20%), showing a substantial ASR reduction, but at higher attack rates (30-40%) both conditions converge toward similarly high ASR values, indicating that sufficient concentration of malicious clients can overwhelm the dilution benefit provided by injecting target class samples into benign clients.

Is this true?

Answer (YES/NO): NO